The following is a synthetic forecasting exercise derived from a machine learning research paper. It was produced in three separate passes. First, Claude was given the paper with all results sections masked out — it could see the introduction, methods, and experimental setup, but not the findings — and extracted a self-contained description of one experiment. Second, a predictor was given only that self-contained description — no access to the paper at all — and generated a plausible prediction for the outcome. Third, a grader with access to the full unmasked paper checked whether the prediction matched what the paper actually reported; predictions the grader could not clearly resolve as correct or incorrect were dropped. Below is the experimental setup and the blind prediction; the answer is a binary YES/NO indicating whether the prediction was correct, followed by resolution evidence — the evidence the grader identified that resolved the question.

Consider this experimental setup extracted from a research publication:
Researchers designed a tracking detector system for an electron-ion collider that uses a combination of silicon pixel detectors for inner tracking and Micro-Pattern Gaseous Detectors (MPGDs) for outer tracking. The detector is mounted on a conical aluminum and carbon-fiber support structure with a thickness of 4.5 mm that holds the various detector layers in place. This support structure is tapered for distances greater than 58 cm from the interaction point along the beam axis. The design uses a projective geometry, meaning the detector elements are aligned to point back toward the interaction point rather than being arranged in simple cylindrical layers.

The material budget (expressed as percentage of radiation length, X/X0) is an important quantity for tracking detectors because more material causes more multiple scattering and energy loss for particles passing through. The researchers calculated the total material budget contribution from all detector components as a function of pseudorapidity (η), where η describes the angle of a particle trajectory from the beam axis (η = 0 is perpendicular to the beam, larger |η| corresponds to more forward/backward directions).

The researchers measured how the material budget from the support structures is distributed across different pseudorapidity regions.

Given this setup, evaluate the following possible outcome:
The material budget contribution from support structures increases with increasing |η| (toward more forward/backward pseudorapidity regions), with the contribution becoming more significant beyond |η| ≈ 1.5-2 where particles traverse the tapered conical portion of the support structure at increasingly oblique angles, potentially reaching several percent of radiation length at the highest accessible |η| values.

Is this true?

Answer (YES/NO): NO